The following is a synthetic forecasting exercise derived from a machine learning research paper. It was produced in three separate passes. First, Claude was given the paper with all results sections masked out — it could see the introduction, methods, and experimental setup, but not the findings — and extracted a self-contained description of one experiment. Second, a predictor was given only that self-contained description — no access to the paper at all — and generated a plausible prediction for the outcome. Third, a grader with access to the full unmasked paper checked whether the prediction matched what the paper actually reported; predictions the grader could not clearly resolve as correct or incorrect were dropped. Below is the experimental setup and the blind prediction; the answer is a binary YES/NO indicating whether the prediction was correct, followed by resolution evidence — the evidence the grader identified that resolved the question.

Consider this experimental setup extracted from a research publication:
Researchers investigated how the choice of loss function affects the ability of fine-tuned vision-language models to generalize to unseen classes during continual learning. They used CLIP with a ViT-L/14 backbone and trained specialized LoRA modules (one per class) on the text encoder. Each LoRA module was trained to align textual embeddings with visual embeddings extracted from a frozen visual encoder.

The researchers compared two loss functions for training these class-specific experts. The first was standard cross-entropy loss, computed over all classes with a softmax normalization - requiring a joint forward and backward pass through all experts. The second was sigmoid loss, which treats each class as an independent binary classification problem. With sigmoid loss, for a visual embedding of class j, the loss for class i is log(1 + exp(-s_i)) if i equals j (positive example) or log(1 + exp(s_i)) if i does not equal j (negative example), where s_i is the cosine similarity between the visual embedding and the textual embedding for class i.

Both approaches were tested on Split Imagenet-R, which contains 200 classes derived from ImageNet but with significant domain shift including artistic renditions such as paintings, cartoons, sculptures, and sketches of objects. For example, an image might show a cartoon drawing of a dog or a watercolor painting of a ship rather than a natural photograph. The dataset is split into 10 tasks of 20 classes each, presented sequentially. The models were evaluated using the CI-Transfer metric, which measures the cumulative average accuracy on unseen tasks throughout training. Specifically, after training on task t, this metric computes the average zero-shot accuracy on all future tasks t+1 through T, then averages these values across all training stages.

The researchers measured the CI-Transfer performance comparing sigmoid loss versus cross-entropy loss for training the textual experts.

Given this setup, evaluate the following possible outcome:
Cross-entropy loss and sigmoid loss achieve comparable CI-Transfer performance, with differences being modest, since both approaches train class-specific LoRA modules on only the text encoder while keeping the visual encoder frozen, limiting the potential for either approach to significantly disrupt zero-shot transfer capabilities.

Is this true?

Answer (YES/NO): NO